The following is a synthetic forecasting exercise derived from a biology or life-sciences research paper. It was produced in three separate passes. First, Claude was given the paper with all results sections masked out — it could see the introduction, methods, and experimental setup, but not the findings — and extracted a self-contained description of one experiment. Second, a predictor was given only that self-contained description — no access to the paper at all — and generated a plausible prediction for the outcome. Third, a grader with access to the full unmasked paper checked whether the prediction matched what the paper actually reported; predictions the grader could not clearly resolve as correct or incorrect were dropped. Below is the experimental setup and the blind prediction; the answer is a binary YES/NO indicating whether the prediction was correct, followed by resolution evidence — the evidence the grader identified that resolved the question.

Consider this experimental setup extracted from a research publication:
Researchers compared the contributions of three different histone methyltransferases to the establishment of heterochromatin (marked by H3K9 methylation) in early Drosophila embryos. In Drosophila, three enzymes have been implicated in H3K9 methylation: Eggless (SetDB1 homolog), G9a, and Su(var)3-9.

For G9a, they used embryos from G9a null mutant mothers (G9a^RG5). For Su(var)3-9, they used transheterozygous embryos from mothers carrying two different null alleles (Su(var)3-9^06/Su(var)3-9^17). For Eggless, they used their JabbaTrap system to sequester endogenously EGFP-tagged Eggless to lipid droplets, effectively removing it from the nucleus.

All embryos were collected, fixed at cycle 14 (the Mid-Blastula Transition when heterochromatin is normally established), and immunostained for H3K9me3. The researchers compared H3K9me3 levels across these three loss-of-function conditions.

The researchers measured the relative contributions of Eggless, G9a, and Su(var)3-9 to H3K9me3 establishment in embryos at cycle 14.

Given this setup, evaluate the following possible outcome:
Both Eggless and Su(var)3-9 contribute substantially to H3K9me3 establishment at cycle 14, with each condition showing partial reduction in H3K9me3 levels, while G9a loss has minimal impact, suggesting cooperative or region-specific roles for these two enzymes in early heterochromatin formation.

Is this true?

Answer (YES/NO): NO